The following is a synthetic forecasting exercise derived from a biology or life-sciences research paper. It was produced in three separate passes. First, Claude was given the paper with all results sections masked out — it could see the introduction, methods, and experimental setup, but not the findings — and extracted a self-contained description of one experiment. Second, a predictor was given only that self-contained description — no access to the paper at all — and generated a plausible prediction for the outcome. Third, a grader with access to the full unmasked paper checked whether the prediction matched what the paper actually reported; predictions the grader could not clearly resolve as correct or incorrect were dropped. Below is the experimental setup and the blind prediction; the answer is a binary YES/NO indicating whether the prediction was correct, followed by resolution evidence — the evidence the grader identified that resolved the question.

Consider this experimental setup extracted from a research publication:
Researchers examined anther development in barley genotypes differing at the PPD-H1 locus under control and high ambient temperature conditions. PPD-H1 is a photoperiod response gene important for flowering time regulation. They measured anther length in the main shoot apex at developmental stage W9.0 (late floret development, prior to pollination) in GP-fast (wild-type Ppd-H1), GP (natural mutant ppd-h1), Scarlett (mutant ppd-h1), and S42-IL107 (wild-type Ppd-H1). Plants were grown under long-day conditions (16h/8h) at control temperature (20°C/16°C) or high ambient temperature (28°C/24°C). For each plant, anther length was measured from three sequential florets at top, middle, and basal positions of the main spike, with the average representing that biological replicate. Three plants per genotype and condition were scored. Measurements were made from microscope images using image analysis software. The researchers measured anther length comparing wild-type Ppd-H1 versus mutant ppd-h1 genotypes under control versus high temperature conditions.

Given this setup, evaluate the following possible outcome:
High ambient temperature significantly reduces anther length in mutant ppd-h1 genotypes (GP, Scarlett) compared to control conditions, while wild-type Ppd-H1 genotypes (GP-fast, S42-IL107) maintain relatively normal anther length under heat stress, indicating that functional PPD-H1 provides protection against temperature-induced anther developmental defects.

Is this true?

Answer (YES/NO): NO